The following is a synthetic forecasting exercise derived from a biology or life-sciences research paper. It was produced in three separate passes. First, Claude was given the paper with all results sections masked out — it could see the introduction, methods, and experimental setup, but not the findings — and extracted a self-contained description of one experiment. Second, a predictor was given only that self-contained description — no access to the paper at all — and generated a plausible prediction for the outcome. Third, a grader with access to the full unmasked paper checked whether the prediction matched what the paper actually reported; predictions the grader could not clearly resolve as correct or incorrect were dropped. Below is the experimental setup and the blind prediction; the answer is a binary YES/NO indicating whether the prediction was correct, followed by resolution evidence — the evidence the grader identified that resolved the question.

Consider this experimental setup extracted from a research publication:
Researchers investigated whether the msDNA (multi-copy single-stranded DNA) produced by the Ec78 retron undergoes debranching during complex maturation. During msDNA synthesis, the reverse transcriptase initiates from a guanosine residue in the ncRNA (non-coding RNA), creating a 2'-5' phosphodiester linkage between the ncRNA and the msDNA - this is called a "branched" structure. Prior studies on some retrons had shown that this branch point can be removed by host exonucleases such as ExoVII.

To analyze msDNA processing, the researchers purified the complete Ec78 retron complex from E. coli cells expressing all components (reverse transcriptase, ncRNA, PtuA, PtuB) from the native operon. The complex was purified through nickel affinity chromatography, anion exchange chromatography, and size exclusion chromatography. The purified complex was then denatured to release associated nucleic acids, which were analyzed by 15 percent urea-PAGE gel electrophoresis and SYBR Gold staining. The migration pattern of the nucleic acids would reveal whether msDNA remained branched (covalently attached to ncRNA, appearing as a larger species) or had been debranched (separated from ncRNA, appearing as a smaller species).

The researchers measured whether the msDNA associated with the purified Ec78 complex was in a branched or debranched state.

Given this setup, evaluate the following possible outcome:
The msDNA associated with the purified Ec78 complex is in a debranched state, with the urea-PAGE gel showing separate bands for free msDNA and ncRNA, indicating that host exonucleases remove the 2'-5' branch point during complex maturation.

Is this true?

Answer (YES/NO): YES